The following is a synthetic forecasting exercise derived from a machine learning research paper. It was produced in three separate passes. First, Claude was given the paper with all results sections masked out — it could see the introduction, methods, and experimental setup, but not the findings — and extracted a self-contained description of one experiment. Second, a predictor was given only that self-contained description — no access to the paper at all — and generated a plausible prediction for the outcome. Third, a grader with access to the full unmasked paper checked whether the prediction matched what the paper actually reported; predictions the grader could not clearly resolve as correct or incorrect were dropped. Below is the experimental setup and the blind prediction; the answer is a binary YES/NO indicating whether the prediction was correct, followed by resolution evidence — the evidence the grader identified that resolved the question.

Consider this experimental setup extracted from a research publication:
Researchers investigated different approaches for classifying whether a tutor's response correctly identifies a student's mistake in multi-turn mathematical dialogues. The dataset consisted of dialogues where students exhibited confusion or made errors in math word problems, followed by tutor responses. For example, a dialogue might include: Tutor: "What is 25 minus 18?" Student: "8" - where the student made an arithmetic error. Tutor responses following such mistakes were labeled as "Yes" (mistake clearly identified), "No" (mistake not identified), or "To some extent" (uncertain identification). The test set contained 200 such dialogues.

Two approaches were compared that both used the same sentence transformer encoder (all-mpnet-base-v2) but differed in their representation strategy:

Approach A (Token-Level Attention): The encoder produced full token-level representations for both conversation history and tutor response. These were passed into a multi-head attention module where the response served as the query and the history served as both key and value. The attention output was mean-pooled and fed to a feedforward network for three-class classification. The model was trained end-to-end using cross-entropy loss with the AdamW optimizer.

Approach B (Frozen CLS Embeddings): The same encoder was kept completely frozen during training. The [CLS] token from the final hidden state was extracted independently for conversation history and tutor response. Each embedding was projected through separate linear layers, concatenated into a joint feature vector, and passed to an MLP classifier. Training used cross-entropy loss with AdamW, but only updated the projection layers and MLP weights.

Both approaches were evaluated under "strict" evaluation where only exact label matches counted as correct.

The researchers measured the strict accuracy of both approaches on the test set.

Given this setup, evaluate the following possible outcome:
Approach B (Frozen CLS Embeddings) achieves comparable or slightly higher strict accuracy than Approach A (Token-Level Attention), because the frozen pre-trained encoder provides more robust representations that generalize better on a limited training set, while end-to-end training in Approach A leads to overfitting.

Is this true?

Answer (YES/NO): NO